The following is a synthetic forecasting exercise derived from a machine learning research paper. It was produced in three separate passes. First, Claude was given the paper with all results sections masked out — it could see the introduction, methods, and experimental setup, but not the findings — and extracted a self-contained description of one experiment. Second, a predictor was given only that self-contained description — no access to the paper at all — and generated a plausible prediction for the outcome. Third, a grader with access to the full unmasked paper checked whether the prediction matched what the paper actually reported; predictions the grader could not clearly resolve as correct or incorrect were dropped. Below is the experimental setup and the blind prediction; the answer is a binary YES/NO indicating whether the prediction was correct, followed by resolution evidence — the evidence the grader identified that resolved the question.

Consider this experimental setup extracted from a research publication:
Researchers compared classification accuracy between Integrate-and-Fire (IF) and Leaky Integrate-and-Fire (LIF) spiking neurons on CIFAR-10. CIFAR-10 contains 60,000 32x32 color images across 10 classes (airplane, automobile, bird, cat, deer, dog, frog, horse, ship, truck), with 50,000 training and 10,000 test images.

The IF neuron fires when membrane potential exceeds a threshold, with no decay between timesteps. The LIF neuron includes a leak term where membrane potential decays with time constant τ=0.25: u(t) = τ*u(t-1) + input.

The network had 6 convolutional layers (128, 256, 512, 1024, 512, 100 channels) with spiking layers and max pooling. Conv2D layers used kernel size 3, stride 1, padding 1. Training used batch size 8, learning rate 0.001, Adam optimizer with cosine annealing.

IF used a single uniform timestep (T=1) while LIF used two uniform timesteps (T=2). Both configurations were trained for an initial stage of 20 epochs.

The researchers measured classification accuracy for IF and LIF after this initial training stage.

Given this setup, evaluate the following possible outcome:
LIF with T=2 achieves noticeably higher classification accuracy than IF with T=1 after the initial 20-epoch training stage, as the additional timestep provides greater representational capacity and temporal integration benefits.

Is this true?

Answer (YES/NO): NO